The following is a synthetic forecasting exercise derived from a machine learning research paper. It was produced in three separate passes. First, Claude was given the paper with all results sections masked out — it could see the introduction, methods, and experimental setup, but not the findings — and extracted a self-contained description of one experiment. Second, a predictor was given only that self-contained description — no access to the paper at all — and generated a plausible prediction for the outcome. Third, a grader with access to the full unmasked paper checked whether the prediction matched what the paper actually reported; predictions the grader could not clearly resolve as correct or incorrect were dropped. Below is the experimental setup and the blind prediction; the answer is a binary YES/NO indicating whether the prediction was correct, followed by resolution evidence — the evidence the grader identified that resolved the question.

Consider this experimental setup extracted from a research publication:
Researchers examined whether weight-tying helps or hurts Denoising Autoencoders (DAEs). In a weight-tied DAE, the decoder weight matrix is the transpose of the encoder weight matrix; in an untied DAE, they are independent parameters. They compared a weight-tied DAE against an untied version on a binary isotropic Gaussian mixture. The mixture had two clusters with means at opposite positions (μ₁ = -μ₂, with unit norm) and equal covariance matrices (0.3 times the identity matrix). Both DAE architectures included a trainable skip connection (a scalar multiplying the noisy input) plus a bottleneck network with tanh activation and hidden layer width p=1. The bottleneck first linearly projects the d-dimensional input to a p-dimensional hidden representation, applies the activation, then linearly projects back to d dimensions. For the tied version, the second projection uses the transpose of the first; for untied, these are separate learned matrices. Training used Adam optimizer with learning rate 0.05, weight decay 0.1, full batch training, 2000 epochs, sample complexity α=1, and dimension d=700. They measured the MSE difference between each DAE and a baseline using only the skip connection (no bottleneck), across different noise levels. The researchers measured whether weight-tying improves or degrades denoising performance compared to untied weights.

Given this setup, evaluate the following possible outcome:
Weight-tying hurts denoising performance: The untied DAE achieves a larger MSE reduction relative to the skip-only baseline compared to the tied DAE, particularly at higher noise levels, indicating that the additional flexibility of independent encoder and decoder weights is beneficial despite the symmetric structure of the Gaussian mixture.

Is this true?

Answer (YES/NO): NO